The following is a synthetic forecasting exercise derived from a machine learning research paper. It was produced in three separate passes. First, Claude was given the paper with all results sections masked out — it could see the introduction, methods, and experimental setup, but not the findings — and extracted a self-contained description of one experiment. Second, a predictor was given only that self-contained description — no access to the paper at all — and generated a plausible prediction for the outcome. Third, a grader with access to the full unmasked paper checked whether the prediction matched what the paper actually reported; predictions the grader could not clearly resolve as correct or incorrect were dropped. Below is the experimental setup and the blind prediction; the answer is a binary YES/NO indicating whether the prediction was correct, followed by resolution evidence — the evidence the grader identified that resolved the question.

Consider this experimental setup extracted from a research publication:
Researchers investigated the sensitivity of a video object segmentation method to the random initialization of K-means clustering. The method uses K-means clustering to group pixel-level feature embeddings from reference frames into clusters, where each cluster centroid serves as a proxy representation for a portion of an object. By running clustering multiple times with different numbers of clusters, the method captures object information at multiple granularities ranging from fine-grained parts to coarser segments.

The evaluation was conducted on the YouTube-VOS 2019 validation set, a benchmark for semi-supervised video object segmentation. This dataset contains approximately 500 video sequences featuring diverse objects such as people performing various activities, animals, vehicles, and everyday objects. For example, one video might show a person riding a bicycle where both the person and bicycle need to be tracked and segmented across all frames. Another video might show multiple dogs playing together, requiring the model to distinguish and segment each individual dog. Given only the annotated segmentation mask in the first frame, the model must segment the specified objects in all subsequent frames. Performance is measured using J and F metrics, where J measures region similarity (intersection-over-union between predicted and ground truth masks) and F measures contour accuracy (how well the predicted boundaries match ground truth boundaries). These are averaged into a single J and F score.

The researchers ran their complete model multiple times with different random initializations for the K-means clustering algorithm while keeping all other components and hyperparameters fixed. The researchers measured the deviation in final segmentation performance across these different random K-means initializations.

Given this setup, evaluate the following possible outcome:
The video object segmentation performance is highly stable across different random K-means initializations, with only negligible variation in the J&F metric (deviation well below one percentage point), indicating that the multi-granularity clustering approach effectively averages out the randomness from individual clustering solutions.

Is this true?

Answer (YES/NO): YES